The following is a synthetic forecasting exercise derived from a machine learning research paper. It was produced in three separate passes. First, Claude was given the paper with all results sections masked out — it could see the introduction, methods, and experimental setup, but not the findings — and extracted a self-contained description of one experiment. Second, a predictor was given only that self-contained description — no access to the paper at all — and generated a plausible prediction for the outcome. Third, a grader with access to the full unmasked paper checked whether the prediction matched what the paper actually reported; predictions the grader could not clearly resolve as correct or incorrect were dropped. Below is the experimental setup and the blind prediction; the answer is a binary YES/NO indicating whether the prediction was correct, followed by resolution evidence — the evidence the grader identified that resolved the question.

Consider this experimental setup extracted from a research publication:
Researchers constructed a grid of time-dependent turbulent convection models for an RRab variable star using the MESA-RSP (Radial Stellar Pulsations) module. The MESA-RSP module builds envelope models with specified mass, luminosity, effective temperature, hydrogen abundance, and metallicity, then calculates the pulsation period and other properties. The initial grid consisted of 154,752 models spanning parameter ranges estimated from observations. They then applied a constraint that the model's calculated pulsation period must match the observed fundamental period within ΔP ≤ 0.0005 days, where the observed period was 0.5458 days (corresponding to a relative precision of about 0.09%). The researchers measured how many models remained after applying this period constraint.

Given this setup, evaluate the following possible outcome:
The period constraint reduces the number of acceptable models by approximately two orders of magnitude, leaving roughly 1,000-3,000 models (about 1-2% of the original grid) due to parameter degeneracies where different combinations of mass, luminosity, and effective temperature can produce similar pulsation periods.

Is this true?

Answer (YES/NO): NO